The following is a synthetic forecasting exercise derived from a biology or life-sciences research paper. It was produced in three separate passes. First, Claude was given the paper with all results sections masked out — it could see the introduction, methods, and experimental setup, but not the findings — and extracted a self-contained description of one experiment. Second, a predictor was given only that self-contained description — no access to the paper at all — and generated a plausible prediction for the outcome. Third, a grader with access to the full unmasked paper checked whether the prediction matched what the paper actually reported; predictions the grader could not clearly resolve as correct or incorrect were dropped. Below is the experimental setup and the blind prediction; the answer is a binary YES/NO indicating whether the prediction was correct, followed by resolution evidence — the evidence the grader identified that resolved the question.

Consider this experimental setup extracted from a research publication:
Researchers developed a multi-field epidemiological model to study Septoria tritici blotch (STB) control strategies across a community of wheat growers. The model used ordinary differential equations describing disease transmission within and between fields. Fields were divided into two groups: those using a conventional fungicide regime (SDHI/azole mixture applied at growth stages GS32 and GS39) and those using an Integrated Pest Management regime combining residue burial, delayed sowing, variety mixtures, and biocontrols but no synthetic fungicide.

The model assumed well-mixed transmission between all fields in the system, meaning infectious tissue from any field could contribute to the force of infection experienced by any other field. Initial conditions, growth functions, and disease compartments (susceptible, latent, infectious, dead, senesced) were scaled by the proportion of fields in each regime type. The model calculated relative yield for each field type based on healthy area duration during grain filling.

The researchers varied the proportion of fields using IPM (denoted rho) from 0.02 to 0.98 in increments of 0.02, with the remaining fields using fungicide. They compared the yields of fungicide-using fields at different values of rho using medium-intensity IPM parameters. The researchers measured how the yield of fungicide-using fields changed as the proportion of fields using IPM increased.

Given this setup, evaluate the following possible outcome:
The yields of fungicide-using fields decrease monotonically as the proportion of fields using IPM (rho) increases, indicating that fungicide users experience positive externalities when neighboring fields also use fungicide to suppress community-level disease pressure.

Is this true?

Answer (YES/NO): NO